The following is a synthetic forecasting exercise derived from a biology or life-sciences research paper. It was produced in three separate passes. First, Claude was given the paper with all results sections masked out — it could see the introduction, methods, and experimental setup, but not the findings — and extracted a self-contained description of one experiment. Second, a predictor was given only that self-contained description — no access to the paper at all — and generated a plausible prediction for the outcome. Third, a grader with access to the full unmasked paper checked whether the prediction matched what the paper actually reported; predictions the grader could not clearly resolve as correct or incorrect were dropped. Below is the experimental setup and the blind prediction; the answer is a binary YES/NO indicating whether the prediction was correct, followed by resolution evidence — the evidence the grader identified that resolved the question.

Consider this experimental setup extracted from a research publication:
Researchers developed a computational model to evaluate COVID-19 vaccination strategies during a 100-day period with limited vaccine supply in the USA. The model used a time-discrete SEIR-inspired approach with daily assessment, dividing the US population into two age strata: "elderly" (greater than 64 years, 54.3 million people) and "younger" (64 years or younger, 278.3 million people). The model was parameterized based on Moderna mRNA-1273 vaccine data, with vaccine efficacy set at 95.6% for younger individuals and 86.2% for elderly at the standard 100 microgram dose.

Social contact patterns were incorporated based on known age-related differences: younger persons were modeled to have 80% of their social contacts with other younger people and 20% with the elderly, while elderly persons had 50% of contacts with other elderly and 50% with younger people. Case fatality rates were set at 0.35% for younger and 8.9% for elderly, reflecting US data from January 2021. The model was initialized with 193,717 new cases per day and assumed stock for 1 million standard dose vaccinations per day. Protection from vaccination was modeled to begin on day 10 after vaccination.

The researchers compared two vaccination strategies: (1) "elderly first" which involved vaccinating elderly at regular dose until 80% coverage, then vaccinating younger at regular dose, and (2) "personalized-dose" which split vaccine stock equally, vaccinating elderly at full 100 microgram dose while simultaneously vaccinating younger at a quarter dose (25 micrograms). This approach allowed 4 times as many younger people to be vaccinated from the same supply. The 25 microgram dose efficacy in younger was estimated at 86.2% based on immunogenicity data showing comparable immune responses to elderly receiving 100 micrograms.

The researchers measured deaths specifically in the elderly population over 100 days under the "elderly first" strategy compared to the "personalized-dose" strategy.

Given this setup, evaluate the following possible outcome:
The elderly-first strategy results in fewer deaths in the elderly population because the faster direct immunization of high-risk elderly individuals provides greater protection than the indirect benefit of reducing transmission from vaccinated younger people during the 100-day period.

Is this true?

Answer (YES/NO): NO